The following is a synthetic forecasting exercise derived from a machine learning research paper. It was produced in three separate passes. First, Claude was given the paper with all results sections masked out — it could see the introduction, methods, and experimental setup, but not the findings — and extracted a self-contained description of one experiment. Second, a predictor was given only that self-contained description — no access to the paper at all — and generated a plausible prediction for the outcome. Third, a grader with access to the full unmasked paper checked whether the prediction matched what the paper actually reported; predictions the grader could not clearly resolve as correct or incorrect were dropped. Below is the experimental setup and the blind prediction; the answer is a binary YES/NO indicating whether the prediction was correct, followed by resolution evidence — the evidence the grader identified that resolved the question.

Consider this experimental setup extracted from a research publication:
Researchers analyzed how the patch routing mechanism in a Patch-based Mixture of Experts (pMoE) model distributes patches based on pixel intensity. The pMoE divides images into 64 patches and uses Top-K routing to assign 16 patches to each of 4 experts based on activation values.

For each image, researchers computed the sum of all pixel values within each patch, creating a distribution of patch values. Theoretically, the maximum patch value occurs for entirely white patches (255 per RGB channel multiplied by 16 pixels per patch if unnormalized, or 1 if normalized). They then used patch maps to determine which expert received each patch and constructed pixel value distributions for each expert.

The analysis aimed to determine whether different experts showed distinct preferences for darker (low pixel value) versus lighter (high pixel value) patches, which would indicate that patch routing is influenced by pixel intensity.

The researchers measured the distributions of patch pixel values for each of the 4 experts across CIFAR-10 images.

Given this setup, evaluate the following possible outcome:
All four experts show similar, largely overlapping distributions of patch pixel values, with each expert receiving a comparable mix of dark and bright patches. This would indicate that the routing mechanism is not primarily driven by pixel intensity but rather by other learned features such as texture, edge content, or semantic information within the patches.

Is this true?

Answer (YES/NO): NO